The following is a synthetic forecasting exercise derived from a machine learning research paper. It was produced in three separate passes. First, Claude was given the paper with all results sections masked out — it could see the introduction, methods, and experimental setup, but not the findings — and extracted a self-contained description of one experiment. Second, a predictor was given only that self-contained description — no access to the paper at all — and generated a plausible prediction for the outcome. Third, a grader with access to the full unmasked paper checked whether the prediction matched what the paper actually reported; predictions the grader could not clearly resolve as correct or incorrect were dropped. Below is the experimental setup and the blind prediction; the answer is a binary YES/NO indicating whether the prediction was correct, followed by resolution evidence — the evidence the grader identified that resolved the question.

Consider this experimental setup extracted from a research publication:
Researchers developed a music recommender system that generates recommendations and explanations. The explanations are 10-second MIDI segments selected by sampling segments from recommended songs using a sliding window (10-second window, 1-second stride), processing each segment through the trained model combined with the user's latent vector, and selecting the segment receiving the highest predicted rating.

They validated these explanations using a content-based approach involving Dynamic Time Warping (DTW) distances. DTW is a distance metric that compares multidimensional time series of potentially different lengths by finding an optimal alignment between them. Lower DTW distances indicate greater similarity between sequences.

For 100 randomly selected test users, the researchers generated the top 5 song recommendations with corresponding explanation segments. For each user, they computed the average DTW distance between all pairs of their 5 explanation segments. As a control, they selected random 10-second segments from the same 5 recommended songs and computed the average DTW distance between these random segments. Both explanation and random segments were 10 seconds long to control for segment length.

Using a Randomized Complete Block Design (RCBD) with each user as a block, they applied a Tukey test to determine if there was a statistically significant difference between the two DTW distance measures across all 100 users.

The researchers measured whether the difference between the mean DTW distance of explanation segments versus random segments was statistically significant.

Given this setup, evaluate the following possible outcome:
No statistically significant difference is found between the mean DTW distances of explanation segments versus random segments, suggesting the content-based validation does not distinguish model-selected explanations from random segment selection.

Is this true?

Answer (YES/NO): NO